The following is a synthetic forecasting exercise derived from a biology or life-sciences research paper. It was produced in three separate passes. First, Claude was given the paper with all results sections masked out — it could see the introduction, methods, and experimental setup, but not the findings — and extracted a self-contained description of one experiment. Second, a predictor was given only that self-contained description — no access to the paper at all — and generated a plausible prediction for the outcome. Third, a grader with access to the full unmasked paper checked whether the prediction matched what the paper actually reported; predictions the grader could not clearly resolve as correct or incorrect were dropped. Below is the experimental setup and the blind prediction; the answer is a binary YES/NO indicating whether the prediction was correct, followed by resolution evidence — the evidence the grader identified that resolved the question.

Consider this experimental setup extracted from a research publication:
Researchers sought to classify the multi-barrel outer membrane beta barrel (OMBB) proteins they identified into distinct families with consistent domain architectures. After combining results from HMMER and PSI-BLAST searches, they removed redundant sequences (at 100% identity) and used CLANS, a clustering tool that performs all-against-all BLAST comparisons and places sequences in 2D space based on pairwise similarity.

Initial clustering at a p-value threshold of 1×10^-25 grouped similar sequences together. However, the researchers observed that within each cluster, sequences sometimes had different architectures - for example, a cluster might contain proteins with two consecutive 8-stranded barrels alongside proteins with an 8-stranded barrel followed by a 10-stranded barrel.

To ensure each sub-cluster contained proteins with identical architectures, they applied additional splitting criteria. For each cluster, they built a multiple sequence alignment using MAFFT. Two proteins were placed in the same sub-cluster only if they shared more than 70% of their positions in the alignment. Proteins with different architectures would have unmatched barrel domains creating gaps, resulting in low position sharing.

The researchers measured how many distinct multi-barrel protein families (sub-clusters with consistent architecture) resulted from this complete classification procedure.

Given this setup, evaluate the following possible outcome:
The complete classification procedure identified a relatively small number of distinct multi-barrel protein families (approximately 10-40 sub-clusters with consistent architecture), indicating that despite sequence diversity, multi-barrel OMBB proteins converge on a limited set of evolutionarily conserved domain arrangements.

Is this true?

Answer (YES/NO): NO